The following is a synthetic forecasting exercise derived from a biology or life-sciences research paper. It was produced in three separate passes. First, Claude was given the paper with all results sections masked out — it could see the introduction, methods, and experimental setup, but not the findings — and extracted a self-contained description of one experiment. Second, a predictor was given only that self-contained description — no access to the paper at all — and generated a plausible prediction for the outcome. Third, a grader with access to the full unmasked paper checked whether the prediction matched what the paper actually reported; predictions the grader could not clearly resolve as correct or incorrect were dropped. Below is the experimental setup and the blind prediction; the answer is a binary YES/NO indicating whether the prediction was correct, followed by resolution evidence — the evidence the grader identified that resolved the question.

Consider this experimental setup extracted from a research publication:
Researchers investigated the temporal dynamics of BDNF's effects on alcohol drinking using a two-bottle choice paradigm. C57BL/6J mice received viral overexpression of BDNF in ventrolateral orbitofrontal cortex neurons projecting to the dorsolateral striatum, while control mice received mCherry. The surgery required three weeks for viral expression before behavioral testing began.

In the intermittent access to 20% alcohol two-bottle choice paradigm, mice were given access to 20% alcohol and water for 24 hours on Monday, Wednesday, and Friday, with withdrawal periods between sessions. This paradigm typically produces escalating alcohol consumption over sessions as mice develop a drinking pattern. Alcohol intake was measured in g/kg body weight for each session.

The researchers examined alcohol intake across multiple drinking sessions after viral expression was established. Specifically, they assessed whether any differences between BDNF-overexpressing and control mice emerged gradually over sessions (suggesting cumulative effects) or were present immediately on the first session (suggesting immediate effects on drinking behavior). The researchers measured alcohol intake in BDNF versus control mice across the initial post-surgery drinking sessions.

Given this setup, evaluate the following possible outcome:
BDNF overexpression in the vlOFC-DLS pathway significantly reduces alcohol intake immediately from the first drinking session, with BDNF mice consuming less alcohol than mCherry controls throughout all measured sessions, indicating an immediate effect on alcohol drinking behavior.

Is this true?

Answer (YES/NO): NO